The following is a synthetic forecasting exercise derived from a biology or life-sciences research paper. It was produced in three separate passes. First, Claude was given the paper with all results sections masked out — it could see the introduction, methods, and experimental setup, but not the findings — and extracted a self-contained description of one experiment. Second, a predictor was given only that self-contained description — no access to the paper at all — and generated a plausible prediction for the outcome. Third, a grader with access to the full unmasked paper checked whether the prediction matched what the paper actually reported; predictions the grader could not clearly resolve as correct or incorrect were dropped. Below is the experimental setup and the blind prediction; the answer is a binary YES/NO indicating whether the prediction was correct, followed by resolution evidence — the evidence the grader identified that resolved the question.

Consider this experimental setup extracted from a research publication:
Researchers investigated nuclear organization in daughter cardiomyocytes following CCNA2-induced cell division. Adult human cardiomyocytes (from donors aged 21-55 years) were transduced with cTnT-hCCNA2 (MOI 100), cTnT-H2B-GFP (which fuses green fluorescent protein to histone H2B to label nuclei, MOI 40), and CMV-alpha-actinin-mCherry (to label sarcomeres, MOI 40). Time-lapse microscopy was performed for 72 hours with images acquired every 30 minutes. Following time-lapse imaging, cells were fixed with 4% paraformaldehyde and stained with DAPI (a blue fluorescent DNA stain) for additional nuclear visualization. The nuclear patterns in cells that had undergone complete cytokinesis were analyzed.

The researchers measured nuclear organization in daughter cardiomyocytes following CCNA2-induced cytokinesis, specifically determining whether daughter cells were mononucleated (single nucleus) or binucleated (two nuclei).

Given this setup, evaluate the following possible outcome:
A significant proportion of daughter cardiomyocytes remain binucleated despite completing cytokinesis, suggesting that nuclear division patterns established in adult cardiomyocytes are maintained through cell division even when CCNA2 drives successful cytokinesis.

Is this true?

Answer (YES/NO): NO